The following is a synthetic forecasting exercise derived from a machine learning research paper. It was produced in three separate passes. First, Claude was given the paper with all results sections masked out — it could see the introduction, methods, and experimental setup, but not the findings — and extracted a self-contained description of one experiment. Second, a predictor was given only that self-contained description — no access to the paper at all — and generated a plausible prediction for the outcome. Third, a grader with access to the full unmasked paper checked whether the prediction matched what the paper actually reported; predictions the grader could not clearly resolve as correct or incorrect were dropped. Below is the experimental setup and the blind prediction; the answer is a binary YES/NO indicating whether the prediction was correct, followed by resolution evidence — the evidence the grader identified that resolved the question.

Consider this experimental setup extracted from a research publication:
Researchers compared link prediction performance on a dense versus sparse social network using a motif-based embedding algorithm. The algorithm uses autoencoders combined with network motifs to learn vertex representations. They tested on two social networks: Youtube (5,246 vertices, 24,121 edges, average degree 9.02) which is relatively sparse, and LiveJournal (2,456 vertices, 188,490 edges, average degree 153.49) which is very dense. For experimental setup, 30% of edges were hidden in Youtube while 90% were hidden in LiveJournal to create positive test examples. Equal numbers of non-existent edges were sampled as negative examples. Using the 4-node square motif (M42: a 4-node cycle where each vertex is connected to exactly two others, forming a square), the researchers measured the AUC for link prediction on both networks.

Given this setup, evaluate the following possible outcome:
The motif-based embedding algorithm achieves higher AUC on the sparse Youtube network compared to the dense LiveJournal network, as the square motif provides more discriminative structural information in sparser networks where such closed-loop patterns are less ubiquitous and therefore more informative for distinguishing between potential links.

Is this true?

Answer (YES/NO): NO